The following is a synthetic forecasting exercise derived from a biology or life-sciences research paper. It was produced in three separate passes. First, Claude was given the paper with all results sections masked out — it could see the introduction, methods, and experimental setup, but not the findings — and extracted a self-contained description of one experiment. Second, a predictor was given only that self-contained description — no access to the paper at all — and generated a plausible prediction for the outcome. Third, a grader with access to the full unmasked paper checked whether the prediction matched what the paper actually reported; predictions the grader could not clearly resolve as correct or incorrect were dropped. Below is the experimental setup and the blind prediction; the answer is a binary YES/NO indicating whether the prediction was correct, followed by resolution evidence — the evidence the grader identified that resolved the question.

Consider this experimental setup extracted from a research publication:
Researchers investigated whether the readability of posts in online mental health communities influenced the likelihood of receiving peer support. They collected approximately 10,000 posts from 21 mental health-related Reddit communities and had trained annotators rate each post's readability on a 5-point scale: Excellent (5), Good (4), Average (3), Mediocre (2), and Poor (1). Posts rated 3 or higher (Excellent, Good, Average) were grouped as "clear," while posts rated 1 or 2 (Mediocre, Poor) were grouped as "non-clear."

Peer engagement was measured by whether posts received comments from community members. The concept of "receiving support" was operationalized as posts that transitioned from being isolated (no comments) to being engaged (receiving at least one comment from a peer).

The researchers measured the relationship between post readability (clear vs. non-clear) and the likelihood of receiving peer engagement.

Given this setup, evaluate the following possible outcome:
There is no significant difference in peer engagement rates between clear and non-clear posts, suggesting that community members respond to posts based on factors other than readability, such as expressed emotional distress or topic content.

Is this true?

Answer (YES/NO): NO